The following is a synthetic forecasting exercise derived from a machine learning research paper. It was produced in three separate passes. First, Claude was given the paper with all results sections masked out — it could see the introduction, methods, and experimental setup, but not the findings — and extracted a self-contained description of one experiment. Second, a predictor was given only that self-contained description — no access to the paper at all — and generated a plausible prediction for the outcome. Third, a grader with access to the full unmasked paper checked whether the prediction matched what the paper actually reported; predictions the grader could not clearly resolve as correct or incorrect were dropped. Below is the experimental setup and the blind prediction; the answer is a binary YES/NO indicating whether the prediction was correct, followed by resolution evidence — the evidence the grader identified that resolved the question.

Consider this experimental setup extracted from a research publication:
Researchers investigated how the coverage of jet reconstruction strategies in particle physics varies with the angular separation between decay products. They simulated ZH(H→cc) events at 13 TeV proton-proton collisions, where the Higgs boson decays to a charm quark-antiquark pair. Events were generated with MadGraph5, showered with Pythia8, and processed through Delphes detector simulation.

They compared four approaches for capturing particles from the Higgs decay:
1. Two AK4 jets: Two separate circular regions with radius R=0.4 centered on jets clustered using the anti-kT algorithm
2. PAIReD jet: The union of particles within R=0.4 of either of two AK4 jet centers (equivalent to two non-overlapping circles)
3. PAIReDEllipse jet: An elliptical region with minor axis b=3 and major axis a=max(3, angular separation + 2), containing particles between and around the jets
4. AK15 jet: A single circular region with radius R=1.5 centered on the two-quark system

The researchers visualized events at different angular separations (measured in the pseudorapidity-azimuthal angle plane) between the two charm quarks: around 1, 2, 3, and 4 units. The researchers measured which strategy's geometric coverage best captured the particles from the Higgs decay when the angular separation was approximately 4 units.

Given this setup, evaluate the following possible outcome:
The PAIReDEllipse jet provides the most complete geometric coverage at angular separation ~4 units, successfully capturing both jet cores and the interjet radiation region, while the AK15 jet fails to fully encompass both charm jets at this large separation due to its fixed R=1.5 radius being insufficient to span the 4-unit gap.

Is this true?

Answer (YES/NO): YES